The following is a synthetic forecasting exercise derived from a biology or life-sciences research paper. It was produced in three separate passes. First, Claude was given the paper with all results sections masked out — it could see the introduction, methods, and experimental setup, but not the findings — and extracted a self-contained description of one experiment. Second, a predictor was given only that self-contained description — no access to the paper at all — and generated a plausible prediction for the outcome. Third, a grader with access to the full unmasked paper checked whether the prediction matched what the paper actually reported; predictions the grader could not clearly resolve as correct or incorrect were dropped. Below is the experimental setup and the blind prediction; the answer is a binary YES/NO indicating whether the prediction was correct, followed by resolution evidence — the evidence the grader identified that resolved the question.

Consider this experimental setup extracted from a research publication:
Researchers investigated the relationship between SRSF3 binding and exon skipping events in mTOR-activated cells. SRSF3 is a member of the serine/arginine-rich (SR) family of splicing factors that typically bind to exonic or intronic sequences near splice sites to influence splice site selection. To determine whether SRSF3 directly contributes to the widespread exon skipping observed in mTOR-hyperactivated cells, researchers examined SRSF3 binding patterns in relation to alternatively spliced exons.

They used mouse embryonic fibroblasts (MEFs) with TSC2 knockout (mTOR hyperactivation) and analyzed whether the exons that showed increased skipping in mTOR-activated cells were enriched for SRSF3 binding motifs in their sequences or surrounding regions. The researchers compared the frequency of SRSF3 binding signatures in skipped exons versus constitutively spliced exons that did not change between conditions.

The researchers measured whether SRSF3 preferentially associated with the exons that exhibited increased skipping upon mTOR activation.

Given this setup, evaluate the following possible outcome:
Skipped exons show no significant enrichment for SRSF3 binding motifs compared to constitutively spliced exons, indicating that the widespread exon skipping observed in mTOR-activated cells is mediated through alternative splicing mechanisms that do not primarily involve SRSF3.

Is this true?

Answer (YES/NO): NO